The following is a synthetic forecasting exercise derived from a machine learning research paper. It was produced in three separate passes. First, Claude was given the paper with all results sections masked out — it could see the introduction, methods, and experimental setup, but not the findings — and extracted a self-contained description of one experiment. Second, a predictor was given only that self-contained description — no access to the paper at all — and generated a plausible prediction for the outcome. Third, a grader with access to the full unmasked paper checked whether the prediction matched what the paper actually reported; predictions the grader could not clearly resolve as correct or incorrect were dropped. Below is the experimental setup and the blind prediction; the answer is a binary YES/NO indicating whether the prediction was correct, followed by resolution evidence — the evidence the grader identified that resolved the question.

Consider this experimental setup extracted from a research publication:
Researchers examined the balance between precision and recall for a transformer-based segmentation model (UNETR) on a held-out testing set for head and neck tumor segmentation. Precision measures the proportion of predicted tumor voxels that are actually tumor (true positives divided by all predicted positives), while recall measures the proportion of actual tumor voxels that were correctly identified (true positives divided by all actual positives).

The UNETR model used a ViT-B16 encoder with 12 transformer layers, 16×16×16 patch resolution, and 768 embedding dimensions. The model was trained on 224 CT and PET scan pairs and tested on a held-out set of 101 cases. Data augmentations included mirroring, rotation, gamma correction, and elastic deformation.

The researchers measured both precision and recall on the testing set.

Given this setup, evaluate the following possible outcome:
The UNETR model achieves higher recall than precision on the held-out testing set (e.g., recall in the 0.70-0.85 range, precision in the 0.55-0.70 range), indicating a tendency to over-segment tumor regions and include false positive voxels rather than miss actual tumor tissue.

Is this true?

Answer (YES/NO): NO